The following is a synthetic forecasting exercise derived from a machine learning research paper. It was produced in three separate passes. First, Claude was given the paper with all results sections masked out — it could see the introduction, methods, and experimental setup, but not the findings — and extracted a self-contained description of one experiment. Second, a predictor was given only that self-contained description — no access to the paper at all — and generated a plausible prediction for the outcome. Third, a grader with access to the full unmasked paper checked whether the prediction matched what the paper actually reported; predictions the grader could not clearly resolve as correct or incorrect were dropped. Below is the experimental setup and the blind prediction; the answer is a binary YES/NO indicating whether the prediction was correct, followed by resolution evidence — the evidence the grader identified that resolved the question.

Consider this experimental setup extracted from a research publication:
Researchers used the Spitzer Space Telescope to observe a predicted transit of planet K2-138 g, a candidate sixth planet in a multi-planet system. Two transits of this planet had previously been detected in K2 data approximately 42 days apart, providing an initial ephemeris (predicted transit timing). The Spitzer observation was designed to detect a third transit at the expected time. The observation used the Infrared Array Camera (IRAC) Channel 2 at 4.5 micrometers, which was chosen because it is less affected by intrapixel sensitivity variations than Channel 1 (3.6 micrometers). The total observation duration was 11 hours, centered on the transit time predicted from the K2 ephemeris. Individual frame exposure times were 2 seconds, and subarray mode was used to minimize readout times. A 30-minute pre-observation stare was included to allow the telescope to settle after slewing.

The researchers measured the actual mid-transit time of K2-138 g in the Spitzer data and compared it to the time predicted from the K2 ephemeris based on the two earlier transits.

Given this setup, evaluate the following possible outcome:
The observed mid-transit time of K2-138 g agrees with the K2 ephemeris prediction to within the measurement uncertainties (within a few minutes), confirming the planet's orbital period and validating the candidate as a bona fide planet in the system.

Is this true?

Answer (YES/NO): NO